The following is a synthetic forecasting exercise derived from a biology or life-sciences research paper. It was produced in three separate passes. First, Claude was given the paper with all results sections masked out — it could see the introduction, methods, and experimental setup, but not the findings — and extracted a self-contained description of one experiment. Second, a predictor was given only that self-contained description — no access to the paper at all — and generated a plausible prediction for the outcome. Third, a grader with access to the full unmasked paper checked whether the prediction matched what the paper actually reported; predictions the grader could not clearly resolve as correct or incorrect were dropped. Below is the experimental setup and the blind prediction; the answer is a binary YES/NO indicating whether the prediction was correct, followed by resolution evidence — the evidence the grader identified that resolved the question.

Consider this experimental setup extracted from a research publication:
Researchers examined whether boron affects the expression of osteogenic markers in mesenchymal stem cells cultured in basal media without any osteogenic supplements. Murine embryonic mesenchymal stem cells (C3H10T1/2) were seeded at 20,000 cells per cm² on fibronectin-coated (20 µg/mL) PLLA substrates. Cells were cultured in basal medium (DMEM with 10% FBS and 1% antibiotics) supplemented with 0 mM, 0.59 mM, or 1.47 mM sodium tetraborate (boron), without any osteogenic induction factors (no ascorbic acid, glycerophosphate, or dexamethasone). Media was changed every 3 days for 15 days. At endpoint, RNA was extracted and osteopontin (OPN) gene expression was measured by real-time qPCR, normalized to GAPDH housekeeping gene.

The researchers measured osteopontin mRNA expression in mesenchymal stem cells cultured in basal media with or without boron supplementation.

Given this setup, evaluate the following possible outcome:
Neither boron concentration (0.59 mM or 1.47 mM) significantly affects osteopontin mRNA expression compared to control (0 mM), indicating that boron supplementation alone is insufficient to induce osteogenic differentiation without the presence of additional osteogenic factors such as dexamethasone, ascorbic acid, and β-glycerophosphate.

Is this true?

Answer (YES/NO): NO